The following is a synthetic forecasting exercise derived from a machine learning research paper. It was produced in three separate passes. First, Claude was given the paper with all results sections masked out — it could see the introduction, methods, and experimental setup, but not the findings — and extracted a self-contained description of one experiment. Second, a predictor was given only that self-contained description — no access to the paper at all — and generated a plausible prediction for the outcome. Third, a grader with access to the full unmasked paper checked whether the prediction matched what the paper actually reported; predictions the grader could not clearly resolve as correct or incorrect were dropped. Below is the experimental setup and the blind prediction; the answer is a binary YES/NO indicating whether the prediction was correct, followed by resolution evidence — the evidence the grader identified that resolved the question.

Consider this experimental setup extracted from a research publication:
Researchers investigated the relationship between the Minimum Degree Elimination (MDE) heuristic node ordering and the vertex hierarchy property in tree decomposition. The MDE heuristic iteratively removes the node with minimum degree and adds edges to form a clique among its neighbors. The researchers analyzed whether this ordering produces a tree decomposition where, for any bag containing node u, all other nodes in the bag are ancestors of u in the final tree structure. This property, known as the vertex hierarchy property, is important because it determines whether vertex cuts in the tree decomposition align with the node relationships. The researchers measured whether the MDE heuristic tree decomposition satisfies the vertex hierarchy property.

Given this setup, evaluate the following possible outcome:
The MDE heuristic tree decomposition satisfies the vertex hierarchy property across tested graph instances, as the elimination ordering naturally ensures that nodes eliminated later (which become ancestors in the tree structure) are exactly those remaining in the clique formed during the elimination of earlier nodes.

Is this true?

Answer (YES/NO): YES